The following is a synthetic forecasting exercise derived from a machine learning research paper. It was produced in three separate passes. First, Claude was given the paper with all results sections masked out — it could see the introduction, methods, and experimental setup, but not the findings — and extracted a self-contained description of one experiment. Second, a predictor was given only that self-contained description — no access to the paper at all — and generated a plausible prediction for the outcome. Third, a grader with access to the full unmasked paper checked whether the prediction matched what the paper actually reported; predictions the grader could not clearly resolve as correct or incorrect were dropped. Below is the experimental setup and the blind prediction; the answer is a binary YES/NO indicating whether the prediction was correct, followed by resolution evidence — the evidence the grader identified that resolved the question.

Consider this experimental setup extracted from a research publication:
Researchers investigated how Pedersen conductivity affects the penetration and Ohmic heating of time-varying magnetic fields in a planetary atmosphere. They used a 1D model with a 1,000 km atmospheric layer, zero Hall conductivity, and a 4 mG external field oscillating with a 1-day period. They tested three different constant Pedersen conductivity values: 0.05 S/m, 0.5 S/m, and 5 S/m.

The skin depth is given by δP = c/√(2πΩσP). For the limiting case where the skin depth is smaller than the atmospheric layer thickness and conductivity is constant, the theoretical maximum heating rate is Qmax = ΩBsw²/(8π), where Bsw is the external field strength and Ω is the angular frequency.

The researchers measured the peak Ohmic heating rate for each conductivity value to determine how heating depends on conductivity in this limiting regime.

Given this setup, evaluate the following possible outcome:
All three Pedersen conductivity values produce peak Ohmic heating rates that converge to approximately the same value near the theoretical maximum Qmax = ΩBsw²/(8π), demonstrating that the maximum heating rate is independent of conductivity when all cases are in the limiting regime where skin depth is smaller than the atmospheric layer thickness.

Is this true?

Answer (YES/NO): YES